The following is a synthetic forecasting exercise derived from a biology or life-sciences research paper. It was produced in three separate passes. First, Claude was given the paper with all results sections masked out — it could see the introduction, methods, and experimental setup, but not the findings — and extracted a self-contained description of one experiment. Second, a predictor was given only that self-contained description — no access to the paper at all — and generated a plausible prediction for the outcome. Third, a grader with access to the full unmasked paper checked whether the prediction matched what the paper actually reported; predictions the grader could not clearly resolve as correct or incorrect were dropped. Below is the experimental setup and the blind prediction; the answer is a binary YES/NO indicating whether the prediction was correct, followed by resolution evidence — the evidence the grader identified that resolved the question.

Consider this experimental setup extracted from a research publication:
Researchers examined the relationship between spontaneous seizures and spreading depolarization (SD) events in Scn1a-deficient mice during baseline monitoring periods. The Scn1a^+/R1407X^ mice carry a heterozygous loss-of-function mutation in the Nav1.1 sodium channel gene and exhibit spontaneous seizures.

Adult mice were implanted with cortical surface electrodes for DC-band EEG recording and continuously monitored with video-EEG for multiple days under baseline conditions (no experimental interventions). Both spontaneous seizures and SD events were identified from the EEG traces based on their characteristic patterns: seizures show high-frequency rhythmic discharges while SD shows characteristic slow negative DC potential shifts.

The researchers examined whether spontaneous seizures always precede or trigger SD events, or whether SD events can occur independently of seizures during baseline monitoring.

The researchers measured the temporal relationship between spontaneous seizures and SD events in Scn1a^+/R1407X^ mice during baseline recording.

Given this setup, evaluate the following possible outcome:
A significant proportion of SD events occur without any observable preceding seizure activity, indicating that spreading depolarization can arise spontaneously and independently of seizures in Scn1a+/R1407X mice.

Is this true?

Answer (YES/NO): YES